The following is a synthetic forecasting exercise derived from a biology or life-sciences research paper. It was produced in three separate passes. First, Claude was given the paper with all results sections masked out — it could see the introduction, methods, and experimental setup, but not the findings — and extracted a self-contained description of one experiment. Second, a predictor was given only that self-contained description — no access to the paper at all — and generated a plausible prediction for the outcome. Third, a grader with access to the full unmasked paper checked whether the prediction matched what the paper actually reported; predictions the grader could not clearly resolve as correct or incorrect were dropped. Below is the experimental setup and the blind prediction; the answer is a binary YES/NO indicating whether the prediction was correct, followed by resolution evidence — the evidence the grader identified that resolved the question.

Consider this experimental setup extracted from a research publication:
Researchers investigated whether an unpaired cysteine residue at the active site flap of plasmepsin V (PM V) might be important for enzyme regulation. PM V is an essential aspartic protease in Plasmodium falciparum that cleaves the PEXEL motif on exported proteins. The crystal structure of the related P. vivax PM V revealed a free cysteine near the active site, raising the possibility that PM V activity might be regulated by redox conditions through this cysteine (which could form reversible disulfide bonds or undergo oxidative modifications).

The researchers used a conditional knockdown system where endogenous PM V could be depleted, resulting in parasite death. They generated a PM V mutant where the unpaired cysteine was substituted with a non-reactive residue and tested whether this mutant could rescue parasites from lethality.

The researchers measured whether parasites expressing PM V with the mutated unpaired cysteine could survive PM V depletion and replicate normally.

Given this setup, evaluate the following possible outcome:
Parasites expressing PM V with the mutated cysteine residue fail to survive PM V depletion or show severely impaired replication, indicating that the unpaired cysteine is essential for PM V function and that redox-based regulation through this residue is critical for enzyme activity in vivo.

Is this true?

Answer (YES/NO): NO